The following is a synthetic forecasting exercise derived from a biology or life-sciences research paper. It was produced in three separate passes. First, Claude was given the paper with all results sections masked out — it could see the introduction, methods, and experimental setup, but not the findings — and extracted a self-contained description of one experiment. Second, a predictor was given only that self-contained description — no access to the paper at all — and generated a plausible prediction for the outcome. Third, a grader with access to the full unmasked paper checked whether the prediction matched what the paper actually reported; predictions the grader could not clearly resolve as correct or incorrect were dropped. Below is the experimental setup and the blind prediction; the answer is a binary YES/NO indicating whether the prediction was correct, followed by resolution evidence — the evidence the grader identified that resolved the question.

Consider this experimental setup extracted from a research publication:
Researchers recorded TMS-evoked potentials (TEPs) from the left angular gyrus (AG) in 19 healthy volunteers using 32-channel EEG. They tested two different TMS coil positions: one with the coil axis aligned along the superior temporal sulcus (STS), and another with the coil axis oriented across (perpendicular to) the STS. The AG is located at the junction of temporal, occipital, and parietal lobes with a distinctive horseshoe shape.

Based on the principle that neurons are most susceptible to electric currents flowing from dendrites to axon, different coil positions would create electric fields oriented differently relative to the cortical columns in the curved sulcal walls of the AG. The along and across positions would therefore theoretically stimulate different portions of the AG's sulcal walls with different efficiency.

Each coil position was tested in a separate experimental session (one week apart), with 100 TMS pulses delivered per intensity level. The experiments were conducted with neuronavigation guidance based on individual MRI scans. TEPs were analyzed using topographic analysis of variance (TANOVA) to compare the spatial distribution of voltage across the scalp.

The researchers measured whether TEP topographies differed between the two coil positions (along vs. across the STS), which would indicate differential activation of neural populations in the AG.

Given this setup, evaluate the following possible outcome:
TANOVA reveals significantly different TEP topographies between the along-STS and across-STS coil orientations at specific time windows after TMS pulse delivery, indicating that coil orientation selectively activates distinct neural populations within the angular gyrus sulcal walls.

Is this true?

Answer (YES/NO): NO